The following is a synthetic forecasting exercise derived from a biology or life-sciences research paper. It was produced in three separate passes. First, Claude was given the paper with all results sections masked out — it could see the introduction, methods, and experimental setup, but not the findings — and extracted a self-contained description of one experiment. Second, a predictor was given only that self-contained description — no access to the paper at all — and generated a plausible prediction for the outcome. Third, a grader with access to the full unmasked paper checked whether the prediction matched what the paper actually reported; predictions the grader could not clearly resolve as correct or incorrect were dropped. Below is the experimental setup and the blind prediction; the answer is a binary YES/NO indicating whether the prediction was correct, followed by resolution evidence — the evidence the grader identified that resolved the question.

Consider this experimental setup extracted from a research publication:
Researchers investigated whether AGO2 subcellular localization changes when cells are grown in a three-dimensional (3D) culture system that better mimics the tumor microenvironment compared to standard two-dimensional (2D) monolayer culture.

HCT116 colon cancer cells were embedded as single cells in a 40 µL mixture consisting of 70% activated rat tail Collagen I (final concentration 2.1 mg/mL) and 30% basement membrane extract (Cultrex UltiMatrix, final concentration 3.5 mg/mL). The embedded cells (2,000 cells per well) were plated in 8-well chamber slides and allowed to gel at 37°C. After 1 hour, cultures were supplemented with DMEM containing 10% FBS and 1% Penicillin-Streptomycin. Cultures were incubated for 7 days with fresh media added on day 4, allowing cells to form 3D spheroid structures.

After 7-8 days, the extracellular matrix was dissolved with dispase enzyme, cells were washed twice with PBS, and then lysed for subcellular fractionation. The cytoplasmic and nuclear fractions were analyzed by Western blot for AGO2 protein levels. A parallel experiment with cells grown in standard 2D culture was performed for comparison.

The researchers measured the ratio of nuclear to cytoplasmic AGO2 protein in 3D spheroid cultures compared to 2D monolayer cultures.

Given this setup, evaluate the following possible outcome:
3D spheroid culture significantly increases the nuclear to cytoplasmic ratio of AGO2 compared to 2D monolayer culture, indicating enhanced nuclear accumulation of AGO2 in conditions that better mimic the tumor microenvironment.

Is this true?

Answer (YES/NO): YES